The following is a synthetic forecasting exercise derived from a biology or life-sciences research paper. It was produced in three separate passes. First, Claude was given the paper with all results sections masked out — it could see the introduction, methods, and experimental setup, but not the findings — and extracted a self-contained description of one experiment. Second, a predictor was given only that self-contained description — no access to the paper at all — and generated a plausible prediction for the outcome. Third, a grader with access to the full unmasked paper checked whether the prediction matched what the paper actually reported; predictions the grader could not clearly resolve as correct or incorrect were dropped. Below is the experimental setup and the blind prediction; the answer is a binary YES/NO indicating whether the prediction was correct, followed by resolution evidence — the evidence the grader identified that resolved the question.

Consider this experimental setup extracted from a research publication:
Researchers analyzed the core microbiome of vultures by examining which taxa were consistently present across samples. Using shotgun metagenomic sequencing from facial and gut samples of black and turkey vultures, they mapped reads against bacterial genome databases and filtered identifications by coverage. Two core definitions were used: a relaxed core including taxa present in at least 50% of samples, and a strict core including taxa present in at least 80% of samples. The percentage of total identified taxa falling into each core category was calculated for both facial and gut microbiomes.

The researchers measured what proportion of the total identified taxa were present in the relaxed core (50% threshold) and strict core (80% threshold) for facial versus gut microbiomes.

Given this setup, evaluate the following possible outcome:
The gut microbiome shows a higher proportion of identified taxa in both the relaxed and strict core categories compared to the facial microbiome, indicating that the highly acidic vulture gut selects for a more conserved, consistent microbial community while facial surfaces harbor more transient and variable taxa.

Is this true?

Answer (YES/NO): NO